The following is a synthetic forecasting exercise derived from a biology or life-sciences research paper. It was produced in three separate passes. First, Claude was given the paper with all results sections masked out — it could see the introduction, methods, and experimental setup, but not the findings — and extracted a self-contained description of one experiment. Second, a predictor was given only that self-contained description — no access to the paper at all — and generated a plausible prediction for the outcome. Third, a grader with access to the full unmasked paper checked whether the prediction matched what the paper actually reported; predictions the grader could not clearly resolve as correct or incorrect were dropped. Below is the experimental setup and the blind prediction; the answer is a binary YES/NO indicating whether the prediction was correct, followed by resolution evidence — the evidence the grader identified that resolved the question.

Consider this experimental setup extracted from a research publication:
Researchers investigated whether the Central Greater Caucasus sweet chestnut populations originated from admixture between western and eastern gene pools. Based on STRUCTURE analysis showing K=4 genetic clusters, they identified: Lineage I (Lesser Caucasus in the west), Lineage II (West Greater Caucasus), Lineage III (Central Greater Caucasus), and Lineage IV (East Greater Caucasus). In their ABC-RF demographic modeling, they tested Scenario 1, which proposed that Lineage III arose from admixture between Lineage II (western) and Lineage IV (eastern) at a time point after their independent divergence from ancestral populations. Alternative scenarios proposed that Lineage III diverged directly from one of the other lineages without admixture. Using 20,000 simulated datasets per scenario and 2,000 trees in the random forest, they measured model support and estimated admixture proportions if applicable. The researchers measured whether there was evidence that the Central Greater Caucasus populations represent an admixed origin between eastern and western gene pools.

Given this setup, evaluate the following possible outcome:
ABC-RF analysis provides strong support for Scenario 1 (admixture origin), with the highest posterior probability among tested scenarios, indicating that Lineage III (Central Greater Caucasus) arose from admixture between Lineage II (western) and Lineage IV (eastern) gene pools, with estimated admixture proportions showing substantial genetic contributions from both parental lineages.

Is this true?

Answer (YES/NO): YES